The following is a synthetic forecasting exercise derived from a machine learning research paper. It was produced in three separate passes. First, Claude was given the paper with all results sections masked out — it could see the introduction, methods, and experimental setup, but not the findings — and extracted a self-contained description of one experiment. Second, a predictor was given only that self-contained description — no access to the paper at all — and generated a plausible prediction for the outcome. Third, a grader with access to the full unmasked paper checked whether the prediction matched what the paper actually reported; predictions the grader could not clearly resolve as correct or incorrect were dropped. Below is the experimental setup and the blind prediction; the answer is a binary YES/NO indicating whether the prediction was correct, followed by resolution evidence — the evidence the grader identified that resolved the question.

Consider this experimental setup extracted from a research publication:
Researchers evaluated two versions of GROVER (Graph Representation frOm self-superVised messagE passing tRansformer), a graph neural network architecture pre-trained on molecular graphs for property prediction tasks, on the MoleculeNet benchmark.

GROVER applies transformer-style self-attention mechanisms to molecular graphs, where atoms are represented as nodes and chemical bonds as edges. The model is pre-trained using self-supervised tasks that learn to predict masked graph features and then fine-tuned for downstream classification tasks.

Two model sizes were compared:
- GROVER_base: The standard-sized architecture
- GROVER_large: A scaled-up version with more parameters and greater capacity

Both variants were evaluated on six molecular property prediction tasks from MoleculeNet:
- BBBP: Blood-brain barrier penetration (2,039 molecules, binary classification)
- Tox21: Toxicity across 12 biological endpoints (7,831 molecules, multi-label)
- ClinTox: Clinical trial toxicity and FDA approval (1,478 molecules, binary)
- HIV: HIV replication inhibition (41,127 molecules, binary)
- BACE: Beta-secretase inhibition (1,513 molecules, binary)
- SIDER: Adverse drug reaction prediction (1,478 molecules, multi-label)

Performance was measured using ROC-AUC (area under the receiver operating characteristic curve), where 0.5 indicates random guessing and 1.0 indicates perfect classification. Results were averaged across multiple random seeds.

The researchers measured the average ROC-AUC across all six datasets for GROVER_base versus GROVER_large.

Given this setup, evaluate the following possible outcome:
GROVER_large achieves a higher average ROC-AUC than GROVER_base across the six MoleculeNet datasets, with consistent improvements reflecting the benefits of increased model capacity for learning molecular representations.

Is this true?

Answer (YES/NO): NO